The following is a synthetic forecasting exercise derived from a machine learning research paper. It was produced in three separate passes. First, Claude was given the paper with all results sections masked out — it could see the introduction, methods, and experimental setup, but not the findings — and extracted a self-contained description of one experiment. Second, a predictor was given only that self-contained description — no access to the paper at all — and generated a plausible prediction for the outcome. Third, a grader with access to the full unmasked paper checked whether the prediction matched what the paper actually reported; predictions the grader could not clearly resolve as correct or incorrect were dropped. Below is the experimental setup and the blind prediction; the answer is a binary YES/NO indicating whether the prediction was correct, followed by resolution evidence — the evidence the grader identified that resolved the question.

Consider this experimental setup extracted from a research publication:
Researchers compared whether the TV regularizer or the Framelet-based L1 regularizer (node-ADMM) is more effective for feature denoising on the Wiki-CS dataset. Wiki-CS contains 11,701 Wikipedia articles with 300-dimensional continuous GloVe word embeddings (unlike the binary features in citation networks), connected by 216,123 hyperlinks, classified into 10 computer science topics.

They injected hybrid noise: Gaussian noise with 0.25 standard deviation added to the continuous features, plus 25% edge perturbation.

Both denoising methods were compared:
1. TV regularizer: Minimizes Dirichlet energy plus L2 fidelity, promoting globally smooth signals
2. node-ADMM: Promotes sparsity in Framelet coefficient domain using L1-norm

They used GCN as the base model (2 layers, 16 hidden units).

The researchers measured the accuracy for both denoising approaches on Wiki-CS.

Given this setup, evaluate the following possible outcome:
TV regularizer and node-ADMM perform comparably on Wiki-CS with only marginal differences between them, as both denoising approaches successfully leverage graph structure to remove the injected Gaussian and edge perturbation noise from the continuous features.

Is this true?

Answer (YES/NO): NO